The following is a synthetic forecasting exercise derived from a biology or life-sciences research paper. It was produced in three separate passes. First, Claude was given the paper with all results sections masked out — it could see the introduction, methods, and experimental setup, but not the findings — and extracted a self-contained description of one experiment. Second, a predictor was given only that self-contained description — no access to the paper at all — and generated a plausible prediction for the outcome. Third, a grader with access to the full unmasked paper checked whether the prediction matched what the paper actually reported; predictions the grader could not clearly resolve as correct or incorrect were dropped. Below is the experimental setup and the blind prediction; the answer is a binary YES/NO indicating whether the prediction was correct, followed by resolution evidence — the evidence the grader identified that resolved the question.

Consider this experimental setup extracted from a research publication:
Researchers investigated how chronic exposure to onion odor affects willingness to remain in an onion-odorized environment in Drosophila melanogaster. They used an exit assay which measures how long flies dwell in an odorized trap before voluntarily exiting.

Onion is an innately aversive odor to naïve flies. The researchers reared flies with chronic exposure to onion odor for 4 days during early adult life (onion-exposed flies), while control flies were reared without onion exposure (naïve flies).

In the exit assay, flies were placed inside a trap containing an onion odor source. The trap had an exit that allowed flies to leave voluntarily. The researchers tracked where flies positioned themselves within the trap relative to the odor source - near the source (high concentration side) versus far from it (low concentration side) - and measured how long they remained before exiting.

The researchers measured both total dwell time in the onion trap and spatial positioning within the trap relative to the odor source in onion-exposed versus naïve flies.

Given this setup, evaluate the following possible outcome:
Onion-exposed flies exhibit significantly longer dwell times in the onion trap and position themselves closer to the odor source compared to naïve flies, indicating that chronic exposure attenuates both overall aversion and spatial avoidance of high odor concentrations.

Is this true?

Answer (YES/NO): NO